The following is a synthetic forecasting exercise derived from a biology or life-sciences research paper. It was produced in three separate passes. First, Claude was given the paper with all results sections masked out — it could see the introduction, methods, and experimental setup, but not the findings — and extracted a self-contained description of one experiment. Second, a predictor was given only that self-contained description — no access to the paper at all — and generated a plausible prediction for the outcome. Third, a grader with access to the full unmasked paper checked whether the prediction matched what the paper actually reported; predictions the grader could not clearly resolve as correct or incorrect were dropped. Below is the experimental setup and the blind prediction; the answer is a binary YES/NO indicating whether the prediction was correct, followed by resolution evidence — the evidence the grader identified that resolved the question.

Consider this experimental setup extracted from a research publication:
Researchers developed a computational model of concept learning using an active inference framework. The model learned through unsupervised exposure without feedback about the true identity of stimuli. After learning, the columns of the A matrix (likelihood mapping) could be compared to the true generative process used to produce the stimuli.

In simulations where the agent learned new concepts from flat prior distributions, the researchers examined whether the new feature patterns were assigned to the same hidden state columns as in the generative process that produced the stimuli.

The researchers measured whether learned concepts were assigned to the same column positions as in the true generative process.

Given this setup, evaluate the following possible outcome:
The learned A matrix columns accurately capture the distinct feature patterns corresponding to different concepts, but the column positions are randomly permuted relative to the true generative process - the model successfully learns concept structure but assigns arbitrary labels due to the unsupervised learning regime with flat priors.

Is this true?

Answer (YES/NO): YES